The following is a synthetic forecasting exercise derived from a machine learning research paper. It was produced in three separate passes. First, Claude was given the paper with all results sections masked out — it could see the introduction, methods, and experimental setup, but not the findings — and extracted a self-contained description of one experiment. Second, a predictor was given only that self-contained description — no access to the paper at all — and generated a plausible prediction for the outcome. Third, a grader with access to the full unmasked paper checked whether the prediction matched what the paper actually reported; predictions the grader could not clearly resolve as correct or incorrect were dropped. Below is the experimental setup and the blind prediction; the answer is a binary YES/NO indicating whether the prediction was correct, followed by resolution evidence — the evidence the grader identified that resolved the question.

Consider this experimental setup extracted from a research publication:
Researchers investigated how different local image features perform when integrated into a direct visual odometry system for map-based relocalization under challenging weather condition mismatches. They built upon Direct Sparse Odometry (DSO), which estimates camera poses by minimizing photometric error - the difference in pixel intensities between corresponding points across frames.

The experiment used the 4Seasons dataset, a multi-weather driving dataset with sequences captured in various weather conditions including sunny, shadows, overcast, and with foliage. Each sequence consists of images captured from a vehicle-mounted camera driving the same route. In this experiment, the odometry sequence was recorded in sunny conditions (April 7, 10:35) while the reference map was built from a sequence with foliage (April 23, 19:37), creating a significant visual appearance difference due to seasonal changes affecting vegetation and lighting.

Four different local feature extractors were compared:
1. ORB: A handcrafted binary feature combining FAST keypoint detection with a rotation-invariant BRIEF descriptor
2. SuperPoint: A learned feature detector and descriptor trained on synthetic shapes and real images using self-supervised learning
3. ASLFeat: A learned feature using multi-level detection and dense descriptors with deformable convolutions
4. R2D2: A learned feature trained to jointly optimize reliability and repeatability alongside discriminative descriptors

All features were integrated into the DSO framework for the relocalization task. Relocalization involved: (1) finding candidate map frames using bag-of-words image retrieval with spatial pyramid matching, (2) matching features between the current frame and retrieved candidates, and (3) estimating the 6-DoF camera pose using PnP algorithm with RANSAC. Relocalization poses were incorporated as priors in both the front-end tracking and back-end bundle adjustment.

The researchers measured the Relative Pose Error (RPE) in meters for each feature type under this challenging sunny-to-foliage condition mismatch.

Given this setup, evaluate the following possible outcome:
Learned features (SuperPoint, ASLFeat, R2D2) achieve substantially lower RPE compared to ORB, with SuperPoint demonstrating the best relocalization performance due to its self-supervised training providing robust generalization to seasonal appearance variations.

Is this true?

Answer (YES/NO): NO